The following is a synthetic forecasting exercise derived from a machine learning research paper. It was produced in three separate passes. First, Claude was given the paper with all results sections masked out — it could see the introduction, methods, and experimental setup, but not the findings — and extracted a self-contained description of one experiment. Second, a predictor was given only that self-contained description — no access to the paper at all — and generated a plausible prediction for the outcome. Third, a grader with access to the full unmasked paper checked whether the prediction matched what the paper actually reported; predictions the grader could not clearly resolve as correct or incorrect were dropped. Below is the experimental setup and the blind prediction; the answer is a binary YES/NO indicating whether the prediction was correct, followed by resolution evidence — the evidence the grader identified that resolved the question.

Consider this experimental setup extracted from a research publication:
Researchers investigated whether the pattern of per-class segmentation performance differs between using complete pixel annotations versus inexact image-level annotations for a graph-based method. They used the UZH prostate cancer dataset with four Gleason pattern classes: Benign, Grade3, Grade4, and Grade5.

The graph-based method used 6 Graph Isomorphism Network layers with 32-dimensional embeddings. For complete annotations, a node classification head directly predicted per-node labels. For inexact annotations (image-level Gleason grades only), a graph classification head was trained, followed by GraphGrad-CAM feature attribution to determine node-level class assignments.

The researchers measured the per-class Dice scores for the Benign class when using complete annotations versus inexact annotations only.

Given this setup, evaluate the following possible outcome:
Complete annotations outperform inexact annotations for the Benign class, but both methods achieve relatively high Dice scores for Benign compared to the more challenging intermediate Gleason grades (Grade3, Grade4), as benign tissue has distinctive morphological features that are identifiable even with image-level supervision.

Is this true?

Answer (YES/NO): NO